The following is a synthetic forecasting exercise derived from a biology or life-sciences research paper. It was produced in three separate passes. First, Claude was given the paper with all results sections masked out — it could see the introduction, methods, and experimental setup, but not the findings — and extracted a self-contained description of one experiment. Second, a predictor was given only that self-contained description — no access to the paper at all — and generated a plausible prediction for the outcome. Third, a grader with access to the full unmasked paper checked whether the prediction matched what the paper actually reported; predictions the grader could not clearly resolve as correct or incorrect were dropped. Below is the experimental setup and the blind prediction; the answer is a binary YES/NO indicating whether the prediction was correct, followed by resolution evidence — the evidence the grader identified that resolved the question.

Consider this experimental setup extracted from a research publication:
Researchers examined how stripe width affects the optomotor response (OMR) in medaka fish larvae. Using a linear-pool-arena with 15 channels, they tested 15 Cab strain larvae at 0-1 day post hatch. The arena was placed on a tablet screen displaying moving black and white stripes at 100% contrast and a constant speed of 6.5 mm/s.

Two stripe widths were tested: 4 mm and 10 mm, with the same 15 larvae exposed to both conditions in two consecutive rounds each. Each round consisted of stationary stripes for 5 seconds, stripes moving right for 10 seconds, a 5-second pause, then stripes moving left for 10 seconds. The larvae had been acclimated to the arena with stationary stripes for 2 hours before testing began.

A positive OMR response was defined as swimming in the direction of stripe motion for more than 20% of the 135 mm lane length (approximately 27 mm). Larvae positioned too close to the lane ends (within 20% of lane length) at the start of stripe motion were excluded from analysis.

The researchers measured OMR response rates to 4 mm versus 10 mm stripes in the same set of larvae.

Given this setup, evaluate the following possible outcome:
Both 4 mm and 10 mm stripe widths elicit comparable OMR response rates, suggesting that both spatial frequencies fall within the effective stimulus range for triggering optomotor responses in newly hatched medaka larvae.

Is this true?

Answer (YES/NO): YES